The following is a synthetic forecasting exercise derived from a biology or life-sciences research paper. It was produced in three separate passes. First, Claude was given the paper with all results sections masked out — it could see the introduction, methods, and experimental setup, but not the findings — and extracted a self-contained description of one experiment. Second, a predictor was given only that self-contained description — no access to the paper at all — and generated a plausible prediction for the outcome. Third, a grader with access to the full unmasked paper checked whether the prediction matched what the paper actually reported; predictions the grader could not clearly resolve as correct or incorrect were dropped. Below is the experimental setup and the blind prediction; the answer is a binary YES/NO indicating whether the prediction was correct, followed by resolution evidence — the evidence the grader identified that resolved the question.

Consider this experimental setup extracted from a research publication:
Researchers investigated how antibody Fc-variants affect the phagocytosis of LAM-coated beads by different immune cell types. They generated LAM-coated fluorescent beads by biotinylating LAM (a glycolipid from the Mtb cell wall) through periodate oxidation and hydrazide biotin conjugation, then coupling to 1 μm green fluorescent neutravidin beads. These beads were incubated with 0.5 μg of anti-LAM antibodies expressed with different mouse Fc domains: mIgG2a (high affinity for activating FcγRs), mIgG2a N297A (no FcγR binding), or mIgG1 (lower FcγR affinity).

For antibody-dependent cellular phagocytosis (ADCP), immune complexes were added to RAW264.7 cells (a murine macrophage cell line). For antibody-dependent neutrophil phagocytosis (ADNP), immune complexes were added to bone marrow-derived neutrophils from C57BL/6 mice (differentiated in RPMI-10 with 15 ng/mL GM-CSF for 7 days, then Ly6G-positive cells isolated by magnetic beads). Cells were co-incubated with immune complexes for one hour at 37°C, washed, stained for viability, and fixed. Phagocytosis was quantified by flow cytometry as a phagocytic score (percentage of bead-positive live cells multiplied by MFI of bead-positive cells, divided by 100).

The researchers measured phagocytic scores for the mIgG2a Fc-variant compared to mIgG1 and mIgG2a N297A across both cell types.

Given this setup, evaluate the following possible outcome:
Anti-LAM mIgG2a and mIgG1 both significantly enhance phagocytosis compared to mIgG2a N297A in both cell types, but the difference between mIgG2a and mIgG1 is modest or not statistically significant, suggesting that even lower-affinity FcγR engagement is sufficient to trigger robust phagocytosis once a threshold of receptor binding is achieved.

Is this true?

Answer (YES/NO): NO